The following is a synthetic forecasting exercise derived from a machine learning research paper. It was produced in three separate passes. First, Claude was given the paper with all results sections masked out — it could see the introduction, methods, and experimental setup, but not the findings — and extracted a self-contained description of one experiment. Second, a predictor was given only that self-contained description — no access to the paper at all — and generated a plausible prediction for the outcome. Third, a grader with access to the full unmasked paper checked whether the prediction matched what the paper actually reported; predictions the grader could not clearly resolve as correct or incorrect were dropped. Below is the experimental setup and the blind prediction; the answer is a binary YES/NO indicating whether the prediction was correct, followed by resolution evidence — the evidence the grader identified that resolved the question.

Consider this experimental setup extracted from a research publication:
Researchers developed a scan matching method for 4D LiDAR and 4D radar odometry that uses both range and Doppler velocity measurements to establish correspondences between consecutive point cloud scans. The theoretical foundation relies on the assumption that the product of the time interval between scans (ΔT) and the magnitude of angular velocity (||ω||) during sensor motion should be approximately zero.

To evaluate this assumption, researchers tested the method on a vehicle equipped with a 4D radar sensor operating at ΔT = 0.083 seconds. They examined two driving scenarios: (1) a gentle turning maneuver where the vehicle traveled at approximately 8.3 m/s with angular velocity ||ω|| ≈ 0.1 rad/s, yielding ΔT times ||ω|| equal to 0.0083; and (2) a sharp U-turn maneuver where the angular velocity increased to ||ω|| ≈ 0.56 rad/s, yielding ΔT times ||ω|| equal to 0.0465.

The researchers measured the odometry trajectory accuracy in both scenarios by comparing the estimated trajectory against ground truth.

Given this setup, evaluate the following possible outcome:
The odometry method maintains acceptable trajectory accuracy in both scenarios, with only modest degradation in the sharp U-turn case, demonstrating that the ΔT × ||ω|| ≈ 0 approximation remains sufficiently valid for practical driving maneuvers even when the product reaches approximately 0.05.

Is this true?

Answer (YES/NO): NO